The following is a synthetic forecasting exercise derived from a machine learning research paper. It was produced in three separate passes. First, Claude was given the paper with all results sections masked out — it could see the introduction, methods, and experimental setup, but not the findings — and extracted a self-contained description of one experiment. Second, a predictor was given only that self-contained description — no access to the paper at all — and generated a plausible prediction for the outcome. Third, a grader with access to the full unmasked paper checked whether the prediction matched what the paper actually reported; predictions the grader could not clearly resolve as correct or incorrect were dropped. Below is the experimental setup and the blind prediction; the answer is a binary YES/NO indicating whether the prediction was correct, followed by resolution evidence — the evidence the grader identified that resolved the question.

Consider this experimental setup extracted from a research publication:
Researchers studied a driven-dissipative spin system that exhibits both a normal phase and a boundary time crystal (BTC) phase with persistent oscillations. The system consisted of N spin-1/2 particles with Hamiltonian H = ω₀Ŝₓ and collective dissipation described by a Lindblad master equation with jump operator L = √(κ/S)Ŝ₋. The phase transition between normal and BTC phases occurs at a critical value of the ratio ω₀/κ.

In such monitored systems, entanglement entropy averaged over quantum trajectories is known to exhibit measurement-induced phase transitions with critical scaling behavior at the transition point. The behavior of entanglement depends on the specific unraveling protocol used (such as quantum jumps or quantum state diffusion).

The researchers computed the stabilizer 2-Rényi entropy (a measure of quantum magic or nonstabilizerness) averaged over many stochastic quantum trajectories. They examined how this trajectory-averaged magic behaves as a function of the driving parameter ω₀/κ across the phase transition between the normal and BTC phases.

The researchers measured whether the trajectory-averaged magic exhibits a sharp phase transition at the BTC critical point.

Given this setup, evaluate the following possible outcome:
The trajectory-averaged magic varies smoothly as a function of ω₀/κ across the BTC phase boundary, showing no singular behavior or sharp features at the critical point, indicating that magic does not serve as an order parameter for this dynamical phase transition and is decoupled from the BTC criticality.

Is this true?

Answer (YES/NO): NO